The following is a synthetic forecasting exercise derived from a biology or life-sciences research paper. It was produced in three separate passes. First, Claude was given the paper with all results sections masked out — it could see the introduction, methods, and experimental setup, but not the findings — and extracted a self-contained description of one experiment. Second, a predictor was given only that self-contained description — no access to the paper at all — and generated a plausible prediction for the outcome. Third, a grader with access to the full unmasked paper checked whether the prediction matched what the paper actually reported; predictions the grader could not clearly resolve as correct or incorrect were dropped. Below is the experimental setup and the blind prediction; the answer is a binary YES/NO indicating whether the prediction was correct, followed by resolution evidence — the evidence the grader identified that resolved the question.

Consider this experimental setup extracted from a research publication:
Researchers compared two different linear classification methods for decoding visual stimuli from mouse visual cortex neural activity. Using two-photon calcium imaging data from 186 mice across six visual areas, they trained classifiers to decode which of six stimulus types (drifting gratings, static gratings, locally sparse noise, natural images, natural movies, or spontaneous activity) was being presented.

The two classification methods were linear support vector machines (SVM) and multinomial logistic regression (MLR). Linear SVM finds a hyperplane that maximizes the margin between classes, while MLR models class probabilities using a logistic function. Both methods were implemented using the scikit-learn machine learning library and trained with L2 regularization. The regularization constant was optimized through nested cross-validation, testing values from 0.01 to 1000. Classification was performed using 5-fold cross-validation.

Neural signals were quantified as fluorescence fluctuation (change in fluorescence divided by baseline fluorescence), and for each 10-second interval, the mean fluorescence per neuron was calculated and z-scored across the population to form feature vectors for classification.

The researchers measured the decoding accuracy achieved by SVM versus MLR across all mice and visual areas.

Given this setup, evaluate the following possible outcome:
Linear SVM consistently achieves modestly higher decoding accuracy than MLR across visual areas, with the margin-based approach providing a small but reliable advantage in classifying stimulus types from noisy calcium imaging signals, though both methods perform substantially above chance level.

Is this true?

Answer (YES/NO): NO